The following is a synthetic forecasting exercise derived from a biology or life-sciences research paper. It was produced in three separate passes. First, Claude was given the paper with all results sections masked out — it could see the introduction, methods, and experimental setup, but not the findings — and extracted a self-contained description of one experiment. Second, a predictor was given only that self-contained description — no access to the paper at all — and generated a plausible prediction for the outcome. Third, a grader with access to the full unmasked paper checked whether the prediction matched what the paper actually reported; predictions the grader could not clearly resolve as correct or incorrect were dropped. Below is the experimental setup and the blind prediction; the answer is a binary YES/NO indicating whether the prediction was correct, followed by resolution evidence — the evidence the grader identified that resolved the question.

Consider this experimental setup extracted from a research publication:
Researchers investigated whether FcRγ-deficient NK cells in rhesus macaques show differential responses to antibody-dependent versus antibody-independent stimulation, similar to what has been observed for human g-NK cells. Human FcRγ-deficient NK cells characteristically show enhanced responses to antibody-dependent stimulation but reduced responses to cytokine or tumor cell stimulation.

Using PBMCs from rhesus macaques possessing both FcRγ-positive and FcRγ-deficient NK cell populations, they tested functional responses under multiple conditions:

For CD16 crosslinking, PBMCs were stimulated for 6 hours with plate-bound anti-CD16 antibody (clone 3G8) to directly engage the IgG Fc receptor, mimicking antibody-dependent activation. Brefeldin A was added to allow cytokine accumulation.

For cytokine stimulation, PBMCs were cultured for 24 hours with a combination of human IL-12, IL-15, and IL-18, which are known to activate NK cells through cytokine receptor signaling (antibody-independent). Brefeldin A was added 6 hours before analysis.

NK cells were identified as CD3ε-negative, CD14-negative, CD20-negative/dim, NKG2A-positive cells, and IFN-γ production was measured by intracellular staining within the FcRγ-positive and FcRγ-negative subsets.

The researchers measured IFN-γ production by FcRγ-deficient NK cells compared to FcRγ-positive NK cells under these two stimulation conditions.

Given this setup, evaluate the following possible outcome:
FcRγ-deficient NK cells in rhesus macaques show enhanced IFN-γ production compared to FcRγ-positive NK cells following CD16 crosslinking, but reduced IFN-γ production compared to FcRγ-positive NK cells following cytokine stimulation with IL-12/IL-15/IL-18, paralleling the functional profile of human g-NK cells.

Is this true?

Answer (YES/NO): NO